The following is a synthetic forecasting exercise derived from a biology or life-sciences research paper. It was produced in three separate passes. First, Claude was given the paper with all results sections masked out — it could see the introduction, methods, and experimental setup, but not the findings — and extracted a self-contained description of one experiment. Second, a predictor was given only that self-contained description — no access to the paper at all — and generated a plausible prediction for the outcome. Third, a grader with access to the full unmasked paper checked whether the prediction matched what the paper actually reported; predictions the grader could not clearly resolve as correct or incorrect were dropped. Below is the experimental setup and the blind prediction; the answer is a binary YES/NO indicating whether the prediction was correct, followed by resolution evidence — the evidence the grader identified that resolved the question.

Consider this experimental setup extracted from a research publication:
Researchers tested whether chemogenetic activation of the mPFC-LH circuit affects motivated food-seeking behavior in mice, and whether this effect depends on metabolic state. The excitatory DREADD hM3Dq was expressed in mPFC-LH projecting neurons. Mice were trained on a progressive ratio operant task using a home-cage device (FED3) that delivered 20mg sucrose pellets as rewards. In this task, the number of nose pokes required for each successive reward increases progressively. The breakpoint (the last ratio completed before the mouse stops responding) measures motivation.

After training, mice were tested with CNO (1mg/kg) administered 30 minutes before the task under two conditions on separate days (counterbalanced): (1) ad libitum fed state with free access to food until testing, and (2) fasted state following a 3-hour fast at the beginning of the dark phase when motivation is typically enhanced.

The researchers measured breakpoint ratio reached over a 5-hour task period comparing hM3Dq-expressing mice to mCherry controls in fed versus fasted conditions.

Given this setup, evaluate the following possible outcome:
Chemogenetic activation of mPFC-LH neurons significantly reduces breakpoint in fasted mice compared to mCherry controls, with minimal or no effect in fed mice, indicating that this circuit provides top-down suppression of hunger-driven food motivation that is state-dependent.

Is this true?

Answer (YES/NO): YES